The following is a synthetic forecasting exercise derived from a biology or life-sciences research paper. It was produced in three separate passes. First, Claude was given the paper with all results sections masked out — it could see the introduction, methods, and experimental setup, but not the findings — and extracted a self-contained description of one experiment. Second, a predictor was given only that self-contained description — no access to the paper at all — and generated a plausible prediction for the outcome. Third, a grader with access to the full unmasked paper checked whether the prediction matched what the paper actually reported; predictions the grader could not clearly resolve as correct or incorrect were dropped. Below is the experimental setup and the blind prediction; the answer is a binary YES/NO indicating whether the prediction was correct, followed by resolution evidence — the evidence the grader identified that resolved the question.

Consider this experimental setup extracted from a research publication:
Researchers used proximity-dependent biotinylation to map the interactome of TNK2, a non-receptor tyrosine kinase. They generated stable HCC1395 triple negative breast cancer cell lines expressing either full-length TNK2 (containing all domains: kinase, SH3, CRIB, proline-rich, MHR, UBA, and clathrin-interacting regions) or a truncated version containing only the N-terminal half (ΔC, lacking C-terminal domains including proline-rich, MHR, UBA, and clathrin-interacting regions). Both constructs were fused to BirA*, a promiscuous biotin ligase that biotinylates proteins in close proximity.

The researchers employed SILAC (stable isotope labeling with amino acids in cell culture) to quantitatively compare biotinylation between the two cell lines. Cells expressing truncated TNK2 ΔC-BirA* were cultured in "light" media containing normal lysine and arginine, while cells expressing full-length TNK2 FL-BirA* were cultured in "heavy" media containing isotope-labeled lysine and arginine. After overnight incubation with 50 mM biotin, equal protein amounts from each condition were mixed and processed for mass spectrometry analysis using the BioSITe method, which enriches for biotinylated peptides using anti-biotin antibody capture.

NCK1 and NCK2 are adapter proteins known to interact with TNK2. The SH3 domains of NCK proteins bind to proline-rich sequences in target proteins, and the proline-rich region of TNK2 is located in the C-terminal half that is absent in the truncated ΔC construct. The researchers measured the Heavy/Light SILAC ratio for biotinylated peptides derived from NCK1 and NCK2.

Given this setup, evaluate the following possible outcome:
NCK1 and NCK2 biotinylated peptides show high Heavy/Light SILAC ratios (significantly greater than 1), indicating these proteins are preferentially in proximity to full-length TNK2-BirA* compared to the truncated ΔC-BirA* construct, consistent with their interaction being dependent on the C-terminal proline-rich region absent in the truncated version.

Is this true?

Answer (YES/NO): YES